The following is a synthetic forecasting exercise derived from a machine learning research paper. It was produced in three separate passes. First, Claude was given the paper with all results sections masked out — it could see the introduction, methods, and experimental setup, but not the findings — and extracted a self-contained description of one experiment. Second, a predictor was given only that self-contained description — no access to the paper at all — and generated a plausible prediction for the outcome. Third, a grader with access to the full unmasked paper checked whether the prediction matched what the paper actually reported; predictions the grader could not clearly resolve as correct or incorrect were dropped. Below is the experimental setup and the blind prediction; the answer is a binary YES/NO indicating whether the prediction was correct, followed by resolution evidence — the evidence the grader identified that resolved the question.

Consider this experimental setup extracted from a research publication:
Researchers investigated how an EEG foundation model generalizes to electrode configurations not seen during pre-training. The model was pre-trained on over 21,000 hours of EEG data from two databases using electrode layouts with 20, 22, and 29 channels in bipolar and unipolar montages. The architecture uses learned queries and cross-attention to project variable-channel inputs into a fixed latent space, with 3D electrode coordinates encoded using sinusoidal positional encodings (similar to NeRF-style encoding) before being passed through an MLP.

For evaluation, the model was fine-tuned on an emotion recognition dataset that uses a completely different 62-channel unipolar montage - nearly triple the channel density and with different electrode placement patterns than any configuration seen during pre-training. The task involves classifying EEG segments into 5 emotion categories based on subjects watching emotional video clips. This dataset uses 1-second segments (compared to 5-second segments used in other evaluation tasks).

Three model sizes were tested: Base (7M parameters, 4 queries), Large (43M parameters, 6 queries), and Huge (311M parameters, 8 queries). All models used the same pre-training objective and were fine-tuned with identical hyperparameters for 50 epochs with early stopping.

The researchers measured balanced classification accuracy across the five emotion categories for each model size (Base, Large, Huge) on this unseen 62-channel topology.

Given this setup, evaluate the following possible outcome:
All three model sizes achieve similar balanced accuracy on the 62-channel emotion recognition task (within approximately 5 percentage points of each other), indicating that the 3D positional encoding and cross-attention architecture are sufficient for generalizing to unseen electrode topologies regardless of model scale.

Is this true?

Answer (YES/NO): NO